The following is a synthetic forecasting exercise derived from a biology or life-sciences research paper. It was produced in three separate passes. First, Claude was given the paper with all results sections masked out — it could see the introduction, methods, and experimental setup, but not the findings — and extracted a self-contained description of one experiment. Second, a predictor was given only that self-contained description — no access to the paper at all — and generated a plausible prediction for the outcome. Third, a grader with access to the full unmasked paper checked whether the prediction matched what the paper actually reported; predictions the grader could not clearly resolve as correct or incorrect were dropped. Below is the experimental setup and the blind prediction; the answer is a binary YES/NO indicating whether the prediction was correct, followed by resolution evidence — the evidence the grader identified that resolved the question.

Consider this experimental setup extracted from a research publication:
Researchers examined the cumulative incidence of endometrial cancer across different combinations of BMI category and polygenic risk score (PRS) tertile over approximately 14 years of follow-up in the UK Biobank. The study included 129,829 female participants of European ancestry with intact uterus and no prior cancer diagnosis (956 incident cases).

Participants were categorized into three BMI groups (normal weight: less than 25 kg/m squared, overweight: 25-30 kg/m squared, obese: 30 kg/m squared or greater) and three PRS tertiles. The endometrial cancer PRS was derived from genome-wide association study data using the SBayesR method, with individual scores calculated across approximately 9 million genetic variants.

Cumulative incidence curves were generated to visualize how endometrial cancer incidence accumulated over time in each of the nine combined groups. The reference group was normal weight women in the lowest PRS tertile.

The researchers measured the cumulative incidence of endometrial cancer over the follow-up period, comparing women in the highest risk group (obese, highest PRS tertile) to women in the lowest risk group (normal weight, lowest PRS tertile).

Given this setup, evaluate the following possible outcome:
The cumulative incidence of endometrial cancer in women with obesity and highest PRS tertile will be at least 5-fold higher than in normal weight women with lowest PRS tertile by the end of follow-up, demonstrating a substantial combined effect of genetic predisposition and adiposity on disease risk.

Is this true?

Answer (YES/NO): NO